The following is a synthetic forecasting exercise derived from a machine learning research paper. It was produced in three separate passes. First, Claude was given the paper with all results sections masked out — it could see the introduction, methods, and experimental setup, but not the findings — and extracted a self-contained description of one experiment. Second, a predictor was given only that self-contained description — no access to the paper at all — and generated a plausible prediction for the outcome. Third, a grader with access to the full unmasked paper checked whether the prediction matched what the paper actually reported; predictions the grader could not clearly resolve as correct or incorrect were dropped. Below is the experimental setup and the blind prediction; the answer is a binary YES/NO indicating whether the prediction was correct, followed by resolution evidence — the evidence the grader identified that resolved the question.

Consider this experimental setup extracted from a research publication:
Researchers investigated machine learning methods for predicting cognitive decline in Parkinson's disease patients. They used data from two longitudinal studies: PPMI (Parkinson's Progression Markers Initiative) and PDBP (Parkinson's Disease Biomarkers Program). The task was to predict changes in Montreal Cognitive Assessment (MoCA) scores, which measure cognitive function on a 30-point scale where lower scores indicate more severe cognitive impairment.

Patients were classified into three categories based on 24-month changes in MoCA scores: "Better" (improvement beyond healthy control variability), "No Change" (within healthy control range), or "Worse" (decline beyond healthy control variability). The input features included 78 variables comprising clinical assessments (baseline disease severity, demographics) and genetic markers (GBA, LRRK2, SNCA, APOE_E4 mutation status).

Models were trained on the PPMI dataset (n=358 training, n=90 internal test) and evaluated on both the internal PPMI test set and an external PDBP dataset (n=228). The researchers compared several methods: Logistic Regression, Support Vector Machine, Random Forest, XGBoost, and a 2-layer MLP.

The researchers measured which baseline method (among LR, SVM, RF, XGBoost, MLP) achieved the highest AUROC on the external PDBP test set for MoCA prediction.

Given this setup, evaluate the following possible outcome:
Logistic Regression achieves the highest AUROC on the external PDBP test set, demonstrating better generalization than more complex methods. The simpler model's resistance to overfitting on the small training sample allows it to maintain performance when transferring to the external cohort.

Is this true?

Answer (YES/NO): YES